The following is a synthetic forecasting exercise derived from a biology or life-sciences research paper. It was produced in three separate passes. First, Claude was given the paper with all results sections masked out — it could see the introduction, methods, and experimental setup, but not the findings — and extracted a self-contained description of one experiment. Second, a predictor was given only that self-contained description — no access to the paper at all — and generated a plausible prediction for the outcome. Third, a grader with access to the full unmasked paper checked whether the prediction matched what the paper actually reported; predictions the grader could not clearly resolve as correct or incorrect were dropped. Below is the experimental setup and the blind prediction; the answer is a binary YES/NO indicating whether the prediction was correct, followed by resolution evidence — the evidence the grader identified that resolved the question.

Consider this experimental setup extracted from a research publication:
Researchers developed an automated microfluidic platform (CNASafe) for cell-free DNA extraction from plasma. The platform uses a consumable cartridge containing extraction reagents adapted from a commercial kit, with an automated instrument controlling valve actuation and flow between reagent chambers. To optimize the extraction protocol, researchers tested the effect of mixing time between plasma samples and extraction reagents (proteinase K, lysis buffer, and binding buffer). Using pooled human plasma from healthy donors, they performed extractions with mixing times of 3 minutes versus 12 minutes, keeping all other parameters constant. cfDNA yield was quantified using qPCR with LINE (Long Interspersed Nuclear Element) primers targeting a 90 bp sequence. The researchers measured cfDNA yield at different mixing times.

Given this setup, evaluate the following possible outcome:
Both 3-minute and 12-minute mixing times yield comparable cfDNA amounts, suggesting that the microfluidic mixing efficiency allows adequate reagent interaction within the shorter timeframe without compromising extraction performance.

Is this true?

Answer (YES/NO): YES